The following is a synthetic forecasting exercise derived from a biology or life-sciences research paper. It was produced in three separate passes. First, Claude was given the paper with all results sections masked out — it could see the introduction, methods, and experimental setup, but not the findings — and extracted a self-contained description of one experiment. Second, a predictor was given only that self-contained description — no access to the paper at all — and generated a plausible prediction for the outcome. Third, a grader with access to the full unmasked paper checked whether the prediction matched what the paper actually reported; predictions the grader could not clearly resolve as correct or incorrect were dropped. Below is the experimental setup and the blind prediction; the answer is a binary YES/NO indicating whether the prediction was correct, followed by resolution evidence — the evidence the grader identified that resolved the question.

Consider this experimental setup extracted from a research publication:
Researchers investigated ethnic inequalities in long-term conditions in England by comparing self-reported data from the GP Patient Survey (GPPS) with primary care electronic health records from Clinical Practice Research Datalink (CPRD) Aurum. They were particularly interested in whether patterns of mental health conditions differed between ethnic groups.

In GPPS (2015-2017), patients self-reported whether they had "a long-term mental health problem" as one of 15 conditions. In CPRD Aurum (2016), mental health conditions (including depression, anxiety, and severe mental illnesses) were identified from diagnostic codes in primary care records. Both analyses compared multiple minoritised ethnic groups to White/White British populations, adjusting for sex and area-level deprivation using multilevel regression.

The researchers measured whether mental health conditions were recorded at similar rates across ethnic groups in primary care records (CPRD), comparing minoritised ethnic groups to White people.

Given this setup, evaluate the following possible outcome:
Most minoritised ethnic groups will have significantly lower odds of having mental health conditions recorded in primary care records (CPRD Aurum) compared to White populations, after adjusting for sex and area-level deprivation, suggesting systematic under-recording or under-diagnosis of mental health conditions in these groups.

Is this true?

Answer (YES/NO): YES